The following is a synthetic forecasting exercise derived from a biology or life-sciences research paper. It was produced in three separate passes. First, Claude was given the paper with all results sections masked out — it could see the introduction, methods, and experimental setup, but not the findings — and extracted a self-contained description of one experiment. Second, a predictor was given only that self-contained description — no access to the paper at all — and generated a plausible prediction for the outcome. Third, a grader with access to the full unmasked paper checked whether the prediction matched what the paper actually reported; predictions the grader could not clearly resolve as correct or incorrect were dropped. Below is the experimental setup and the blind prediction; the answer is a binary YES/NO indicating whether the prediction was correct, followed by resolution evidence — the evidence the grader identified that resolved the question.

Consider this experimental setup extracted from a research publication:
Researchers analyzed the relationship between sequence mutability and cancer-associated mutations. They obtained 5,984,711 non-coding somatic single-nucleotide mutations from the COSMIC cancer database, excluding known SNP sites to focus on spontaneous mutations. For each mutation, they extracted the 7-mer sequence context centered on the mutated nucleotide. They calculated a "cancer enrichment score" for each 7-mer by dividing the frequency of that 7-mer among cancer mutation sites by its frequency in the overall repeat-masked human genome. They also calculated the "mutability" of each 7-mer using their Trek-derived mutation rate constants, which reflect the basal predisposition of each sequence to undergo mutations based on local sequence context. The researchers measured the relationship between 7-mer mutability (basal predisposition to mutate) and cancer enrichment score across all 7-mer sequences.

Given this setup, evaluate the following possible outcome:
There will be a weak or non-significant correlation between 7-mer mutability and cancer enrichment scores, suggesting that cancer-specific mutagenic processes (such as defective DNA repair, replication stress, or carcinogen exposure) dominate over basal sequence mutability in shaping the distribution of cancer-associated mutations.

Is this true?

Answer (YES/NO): NO